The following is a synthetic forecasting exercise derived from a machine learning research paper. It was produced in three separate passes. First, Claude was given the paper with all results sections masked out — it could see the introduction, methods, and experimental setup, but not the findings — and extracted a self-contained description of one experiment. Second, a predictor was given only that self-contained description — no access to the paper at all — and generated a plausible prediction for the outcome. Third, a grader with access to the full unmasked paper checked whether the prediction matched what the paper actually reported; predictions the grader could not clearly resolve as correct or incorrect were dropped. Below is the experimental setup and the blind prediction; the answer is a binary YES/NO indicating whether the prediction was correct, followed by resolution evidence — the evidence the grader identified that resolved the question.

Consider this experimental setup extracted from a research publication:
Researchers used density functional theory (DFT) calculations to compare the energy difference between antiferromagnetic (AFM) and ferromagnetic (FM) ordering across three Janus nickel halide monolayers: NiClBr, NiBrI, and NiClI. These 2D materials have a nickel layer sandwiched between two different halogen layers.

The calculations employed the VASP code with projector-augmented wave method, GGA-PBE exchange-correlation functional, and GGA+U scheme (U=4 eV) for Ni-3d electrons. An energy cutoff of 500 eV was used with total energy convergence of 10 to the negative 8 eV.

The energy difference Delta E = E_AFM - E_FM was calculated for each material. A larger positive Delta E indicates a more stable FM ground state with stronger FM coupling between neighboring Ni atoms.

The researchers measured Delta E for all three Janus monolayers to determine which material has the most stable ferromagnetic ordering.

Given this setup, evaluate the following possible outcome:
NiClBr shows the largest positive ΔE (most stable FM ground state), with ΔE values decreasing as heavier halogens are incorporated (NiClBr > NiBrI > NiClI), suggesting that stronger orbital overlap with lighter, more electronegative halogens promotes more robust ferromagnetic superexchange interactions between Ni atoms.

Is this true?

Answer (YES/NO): NO